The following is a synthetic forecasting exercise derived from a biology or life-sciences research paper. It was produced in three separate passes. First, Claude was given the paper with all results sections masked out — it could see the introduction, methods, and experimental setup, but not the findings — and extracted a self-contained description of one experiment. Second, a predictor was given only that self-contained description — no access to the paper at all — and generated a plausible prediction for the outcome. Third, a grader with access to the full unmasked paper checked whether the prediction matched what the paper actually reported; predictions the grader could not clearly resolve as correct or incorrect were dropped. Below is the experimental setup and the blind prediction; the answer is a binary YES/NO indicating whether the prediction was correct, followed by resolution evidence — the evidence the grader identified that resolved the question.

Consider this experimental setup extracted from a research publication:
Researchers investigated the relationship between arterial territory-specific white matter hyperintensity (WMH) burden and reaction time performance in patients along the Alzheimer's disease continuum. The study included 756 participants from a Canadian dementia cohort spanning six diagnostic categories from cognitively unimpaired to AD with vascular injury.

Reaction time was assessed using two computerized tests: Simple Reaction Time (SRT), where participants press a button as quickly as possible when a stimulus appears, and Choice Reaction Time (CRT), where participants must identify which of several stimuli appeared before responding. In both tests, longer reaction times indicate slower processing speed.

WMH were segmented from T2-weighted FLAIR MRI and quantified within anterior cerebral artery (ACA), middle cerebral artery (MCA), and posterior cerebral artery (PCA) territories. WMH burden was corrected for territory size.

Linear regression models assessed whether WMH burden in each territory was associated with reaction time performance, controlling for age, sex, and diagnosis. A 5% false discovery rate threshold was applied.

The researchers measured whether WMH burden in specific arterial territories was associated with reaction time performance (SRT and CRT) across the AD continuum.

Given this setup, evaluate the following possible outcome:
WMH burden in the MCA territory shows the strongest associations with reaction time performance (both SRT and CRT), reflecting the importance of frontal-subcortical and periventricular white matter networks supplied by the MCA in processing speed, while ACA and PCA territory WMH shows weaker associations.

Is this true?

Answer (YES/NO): NO